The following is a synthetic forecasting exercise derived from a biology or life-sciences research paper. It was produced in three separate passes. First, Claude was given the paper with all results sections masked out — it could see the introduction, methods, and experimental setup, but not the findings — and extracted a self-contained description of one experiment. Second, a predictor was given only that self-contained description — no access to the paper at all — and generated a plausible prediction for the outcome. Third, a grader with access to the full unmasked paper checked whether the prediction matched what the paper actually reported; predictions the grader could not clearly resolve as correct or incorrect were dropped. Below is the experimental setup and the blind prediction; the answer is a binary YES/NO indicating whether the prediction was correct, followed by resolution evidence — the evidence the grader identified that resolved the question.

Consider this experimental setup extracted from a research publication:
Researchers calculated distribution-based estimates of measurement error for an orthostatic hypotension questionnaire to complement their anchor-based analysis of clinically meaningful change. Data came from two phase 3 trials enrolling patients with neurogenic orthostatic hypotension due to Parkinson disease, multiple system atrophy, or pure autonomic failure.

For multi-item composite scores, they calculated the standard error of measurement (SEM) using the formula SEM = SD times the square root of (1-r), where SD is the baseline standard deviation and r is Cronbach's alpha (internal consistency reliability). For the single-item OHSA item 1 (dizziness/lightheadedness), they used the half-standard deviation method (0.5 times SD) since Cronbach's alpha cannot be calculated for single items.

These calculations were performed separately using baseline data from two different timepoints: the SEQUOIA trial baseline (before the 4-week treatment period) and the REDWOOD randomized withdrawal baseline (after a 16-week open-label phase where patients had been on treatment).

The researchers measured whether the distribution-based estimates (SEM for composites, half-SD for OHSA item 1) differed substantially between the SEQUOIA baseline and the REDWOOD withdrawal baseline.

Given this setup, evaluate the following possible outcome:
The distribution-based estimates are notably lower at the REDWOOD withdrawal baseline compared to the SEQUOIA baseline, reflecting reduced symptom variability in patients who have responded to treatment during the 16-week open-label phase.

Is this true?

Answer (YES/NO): NO